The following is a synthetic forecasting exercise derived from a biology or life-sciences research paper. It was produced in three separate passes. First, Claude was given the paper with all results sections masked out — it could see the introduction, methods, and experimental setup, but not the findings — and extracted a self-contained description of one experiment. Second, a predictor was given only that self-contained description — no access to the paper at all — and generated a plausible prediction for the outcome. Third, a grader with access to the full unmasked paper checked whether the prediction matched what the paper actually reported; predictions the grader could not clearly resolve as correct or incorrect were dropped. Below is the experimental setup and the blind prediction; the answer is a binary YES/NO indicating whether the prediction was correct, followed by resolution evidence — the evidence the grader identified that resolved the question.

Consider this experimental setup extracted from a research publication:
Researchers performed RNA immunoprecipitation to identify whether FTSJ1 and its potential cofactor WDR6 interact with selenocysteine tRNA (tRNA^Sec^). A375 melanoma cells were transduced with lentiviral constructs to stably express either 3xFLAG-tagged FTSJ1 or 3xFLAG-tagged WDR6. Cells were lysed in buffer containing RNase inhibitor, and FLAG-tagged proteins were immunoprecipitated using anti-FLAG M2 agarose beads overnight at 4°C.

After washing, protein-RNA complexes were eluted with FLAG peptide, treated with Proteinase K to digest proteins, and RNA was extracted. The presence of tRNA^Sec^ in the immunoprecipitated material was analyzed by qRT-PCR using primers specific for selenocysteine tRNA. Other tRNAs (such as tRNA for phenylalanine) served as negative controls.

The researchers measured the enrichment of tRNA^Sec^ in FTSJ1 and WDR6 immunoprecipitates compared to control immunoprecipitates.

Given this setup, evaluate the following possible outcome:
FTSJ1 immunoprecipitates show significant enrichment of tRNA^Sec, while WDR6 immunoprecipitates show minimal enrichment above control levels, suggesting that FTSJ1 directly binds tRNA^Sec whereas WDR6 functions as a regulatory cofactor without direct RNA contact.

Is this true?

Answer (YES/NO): NO